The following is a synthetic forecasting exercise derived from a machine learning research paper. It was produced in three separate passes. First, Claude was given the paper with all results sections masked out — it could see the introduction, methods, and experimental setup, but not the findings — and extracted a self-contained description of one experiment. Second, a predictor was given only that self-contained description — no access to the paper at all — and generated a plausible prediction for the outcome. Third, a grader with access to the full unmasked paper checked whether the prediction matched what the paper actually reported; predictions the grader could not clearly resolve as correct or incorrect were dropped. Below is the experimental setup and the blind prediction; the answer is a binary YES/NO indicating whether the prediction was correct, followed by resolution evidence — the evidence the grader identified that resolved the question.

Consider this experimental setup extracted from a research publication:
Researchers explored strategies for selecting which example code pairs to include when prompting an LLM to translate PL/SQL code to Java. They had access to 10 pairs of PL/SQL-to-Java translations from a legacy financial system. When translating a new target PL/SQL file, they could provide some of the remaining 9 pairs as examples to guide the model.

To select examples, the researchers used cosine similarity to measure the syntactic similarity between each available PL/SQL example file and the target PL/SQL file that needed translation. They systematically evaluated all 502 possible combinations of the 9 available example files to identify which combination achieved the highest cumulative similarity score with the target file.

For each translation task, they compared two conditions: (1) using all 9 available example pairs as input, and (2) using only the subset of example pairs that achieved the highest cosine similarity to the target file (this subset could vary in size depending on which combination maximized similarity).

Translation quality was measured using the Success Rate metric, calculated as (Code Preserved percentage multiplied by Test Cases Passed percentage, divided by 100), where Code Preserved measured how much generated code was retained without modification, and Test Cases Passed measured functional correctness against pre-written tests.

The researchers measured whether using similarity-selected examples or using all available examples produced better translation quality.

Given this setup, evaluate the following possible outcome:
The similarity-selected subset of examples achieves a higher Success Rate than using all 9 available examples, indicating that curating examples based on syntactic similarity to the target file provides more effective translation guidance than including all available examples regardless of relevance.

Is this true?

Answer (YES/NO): YES